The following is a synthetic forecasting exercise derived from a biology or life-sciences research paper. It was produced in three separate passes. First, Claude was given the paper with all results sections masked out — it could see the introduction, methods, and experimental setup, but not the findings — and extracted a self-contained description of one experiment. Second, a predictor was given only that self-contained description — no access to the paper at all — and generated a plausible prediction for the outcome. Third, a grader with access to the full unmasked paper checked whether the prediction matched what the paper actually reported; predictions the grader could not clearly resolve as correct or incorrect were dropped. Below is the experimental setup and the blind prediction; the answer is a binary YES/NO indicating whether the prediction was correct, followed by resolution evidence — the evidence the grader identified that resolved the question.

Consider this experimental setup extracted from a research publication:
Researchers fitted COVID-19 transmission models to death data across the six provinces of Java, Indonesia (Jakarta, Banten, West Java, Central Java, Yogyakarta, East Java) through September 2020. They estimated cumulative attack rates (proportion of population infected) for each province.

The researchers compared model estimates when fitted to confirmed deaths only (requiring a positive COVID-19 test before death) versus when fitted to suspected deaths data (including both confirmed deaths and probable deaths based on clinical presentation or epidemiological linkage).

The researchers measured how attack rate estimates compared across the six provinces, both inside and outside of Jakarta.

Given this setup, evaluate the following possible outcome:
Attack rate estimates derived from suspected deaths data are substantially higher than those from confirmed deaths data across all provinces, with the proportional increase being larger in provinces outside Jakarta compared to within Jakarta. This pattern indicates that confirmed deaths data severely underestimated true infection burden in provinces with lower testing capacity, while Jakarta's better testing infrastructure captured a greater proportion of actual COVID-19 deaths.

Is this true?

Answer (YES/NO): NO